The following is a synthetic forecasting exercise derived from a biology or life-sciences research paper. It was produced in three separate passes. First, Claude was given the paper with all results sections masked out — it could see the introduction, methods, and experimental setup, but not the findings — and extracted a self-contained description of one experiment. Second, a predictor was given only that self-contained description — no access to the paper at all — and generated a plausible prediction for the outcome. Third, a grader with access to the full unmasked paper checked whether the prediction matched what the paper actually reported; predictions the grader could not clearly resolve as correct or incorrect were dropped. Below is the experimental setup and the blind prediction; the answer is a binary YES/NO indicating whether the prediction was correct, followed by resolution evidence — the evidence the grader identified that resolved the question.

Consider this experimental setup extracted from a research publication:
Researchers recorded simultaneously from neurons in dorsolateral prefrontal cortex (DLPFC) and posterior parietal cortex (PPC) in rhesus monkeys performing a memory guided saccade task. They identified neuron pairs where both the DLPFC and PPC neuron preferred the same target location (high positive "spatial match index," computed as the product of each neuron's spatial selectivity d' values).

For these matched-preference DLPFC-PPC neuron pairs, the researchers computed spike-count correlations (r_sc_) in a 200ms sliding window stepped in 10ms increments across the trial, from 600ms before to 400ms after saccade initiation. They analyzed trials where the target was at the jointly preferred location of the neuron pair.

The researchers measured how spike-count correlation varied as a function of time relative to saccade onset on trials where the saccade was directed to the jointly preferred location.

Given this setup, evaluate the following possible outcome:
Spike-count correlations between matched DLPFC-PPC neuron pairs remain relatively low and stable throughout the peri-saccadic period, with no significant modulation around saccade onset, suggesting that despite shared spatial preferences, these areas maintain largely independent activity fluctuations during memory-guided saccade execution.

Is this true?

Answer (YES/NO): NO